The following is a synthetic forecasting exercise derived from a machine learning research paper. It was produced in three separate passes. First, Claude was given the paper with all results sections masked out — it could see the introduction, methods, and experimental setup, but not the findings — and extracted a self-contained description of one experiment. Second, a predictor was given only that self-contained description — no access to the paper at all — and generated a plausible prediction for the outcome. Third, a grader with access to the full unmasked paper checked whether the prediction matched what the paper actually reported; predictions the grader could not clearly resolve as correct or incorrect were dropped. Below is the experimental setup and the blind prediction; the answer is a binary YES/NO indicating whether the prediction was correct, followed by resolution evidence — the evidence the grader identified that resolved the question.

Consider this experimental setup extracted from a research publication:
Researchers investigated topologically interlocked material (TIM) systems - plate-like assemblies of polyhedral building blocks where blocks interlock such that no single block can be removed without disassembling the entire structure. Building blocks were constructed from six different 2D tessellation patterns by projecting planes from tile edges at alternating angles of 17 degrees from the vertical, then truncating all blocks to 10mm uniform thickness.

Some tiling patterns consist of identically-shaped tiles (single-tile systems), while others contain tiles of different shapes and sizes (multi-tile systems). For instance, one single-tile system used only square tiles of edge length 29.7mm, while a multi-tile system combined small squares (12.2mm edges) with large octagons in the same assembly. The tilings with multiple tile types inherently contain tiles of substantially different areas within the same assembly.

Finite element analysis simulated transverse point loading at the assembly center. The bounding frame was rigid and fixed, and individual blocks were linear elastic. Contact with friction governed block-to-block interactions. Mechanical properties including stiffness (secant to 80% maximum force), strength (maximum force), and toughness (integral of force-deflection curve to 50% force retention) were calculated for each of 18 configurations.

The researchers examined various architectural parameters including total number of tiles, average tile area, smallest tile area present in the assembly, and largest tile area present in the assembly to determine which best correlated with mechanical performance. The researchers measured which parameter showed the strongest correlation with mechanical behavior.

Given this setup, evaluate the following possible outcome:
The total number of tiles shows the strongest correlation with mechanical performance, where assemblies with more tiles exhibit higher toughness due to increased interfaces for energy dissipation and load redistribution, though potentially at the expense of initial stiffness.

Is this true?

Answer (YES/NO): NO